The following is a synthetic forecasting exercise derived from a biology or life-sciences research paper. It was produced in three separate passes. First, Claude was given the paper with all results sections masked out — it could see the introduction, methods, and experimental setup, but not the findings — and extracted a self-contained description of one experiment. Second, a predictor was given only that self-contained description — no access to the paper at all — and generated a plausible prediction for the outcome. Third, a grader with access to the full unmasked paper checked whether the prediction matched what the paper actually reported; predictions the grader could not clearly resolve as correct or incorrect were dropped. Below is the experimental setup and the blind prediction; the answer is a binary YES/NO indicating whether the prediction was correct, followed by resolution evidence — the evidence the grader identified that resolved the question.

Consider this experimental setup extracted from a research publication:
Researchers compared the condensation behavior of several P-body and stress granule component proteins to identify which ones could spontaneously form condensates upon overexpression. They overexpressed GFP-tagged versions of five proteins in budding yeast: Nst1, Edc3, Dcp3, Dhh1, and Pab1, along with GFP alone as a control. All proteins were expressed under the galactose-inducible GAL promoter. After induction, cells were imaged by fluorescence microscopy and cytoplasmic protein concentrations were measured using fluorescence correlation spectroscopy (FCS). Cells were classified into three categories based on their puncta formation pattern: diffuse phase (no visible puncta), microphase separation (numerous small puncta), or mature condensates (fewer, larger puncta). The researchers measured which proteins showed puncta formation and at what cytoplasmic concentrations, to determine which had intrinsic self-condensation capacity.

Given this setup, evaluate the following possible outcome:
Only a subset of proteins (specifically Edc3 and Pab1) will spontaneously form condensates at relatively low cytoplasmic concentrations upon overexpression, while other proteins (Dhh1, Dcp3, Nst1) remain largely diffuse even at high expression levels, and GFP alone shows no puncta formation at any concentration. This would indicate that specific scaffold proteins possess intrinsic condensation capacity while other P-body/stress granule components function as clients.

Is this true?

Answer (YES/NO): NO